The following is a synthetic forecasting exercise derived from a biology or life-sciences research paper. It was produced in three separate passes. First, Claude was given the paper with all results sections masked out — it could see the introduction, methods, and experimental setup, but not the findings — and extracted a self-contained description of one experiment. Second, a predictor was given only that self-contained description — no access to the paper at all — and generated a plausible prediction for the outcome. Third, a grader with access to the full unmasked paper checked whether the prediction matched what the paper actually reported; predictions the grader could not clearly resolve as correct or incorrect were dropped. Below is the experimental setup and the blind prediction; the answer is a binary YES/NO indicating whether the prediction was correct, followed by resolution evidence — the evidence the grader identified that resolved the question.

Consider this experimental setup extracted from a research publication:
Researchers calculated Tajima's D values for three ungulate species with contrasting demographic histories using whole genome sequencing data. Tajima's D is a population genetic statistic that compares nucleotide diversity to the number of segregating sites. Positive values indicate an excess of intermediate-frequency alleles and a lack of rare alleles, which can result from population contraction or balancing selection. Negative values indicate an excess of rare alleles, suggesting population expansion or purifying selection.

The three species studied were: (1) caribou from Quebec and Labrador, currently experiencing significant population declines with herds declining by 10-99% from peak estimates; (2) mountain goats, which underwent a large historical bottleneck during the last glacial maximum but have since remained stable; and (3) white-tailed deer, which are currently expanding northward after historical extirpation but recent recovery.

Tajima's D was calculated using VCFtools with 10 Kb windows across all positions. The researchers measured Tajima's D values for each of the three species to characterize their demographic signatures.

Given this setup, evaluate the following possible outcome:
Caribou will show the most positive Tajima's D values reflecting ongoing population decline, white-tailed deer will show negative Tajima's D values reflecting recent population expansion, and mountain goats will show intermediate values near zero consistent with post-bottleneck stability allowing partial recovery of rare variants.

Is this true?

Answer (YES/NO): NO